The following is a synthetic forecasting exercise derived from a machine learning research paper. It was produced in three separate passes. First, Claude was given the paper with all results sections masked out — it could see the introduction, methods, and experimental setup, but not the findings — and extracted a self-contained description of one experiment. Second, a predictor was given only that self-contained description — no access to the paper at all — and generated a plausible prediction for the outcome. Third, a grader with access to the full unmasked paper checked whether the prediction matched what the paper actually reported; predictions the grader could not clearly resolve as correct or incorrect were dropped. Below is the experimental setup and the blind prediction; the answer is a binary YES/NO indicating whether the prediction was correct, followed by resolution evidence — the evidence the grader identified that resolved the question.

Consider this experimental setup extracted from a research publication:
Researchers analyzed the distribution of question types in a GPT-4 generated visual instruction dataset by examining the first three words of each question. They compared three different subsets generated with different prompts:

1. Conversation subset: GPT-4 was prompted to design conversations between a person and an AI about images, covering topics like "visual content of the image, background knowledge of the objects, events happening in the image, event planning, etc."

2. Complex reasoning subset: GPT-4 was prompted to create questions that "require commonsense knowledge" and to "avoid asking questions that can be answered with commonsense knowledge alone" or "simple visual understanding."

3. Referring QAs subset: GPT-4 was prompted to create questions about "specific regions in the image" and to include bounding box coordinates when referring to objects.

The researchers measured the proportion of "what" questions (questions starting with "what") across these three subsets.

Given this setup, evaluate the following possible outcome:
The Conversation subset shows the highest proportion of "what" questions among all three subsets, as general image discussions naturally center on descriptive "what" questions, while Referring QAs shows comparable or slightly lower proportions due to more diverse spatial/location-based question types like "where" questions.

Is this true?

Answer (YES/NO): NO